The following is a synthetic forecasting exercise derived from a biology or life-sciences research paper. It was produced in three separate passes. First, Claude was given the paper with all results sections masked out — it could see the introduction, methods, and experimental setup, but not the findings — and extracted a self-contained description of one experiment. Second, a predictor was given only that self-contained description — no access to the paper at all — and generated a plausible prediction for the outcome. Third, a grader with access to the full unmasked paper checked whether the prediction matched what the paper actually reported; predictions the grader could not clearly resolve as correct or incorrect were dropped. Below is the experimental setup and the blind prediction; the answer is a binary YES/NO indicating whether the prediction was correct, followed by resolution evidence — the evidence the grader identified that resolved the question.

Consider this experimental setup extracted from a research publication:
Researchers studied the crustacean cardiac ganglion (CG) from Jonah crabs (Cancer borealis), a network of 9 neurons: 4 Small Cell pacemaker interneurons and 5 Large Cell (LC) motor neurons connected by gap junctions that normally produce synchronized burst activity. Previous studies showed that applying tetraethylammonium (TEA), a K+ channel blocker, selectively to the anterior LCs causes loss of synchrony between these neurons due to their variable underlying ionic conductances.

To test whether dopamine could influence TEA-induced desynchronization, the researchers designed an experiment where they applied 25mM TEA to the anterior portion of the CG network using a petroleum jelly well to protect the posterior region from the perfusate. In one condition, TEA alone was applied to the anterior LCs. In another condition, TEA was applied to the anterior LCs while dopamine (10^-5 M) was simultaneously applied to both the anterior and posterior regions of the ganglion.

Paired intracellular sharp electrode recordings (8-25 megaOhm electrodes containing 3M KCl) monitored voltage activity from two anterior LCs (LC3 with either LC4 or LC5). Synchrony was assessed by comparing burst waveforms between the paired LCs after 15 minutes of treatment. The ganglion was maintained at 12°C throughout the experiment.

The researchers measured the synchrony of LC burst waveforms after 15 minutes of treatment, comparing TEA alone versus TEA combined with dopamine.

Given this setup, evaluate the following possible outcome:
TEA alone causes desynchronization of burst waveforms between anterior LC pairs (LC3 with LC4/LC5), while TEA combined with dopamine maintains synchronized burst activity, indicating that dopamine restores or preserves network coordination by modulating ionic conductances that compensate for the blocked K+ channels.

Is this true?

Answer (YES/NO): NO